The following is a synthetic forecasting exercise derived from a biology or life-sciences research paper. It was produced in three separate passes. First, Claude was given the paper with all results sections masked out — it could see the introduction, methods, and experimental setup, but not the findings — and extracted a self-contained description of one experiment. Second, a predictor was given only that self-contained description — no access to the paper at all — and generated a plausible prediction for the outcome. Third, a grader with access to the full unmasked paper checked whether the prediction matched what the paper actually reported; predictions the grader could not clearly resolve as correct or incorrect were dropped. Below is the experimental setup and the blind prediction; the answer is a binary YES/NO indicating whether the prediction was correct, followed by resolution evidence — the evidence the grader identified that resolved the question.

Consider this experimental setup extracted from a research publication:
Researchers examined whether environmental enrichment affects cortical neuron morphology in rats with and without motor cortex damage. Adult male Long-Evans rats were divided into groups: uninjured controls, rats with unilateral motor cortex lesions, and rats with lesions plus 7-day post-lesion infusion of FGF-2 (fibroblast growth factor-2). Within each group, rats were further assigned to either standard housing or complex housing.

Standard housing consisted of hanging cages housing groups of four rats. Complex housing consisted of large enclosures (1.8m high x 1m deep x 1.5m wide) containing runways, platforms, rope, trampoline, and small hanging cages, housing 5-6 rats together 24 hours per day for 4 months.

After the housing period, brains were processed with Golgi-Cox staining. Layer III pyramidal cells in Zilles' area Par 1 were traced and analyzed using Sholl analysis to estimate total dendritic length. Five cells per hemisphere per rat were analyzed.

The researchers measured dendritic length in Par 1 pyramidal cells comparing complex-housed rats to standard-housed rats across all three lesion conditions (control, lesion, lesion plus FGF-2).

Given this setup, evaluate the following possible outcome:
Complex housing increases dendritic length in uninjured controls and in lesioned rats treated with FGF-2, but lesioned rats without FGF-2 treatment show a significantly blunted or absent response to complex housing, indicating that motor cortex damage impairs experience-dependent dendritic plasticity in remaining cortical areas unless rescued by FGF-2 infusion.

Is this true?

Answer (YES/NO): NO